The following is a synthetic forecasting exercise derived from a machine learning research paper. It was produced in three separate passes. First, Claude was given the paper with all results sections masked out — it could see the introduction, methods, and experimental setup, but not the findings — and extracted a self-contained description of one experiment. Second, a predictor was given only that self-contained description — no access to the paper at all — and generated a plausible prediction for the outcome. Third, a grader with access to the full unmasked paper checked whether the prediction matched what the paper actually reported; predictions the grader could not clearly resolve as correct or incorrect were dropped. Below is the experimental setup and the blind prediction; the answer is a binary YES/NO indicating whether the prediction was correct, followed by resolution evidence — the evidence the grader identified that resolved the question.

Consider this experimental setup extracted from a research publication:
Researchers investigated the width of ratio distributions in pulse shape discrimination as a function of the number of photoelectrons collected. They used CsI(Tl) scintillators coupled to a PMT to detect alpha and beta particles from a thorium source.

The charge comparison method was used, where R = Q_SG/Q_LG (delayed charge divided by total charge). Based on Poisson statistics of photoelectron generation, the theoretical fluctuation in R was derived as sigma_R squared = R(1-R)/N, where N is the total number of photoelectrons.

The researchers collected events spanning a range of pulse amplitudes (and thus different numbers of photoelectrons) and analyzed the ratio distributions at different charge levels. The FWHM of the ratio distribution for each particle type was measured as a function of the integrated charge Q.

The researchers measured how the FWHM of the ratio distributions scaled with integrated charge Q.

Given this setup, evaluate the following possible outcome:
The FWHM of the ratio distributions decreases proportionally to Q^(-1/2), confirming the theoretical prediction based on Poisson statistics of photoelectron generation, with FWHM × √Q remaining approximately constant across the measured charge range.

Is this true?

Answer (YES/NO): YES